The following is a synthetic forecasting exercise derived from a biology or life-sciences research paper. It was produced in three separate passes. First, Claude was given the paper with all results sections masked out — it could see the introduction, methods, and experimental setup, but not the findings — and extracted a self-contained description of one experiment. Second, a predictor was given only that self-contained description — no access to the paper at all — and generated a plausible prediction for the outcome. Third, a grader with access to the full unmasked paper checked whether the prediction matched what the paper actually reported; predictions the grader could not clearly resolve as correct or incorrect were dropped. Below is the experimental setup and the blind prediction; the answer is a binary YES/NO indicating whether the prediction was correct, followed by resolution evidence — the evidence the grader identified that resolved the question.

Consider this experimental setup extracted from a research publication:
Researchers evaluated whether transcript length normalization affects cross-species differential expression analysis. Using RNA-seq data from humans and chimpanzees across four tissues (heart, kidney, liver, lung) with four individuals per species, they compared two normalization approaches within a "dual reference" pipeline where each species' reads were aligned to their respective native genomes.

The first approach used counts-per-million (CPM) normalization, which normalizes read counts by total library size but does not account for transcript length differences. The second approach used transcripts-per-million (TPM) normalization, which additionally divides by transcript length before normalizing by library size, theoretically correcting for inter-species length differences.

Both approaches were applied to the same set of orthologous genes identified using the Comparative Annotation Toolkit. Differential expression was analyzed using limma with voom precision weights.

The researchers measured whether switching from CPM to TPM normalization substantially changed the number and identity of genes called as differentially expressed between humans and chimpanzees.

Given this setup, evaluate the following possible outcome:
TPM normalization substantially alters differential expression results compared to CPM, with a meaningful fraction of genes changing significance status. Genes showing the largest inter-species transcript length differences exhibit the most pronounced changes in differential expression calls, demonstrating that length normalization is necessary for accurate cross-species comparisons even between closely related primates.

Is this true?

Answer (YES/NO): NO